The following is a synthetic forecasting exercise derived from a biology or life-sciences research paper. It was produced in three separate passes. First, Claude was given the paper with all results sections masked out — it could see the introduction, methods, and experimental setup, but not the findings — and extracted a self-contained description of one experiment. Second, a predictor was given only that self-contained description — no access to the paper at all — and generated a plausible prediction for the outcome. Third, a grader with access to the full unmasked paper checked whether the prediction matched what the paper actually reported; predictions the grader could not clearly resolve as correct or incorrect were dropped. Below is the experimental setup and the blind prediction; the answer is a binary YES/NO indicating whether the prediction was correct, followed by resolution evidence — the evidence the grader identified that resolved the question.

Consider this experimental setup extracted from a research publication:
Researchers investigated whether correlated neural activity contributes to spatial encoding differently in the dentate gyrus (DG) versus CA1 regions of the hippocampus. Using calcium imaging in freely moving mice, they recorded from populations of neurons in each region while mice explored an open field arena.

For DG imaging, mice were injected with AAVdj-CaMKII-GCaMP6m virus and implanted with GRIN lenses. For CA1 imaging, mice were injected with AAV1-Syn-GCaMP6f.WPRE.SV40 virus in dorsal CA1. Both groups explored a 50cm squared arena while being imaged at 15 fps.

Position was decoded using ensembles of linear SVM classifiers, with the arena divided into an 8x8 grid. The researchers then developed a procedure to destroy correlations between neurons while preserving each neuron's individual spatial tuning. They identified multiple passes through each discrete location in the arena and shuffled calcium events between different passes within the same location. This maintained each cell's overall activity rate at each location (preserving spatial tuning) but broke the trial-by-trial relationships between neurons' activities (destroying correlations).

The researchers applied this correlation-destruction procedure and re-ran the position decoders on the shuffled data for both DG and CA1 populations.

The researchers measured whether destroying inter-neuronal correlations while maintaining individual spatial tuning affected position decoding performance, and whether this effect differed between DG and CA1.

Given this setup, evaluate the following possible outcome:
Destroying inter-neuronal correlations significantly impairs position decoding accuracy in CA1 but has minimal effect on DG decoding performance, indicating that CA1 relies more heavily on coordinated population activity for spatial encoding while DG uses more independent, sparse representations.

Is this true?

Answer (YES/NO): YES